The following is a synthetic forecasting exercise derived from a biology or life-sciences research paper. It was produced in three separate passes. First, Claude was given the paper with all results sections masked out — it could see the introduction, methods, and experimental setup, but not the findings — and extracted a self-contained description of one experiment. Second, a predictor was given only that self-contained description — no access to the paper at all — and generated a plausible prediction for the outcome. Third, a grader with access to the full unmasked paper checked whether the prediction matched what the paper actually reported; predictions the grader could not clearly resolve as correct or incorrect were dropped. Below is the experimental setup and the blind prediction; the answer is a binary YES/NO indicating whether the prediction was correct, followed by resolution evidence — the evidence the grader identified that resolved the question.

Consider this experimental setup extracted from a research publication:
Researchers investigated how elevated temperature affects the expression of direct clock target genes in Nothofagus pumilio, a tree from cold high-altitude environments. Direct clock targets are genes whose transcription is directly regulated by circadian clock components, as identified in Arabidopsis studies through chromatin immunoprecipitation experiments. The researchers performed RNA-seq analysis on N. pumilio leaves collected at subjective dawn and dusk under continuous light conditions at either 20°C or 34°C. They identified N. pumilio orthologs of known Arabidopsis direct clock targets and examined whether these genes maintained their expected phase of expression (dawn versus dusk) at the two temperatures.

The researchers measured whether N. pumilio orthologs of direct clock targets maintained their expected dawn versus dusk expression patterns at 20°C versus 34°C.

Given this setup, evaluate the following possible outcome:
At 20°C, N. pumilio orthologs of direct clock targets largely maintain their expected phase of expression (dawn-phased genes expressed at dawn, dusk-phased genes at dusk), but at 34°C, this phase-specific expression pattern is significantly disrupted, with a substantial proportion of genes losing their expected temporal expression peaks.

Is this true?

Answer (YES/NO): YES